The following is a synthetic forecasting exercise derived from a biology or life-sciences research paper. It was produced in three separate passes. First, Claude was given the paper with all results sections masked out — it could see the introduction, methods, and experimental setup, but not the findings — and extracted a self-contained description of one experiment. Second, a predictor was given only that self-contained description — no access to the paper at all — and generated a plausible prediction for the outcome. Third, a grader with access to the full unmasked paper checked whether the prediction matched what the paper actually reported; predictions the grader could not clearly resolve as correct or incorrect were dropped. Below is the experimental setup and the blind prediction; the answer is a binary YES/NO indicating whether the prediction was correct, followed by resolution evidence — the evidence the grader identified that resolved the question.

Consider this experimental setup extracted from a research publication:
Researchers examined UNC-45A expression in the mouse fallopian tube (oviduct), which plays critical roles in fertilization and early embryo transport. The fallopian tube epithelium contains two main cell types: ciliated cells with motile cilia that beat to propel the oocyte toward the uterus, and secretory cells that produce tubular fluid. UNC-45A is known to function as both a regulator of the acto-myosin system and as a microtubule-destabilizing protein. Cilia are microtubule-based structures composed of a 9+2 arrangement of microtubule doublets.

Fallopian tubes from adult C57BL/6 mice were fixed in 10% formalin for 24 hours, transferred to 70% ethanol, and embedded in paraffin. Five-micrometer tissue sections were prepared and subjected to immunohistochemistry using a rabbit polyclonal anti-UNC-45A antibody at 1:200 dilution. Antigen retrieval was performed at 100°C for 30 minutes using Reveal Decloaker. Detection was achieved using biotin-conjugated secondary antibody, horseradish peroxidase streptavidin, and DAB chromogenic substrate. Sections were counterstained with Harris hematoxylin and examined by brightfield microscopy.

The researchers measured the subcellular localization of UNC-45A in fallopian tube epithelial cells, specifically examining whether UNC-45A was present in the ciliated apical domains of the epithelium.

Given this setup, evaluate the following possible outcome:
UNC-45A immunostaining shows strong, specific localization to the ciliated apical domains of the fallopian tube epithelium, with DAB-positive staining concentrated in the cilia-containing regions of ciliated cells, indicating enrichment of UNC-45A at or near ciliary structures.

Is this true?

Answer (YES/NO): YES